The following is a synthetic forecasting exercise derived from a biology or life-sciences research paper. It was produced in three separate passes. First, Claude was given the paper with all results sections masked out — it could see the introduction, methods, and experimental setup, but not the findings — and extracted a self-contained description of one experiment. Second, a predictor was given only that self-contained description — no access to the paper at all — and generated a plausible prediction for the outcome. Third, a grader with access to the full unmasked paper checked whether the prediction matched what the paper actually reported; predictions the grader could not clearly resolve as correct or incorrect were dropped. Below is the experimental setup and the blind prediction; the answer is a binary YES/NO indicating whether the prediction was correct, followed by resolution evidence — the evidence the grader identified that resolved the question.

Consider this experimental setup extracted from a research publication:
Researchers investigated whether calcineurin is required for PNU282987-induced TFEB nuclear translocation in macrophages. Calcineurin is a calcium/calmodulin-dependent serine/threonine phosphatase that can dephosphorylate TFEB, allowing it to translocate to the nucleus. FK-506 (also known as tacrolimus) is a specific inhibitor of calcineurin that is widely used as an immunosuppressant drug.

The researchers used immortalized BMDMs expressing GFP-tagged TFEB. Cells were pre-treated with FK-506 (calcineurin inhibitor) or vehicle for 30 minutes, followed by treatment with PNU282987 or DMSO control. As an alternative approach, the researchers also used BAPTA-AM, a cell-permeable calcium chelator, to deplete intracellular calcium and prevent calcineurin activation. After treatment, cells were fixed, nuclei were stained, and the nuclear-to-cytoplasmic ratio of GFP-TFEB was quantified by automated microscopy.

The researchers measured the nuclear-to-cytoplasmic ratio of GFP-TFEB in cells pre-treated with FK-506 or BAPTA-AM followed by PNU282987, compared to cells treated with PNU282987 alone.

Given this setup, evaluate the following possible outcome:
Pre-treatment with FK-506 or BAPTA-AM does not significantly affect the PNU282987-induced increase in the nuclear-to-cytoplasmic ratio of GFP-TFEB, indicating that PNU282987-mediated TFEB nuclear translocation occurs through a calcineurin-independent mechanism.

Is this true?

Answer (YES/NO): NO